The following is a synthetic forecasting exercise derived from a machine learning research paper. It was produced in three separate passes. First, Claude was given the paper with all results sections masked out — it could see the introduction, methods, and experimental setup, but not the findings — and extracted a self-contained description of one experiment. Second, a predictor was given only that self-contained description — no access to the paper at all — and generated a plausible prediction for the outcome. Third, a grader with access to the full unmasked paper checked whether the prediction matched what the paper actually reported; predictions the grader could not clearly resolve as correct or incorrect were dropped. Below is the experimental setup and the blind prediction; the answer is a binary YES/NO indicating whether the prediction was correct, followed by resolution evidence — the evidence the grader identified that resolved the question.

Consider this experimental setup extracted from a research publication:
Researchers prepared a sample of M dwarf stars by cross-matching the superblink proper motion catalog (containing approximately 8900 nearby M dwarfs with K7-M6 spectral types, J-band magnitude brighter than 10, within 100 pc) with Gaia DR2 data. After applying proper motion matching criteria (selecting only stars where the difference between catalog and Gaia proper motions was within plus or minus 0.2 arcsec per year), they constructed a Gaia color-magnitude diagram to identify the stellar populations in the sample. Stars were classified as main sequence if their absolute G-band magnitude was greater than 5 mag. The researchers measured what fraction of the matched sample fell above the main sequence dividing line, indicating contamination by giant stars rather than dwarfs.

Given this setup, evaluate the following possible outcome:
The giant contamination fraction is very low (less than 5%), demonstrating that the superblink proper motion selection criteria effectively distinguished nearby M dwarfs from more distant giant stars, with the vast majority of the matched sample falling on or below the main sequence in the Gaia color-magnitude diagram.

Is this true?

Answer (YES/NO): YES